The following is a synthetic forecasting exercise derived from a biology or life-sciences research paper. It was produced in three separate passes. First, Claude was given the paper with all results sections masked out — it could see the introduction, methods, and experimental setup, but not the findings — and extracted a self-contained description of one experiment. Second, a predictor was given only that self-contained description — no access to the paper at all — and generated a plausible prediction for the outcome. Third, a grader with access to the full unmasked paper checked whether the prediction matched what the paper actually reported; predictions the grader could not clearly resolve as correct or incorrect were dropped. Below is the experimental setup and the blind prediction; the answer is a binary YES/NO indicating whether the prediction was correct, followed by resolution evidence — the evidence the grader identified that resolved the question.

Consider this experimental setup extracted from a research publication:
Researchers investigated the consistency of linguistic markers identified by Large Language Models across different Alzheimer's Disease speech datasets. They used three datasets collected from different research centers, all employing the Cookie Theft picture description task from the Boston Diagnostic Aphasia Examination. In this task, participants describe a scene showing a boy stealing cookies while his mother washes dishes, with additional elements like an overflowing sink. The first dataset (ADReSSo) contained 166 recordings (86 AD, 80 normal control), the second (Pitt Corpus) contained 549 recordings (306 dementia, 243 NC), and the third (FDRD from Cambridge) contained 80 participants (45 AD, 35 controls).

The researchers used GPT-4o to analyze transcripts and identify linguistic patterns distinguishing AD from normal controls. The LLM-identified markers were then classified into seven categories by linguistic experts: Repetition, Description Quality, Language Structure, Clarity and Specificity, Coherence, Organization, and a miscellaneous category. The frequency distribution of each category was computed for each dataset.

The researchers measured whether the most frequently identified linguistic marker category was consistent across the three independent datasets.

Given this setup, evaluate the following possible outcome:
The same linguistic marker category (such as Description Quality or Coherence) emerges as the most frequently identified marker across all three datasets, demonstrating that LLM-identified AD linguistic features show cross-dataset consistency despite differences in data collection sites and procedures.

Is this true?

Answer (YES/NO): YES